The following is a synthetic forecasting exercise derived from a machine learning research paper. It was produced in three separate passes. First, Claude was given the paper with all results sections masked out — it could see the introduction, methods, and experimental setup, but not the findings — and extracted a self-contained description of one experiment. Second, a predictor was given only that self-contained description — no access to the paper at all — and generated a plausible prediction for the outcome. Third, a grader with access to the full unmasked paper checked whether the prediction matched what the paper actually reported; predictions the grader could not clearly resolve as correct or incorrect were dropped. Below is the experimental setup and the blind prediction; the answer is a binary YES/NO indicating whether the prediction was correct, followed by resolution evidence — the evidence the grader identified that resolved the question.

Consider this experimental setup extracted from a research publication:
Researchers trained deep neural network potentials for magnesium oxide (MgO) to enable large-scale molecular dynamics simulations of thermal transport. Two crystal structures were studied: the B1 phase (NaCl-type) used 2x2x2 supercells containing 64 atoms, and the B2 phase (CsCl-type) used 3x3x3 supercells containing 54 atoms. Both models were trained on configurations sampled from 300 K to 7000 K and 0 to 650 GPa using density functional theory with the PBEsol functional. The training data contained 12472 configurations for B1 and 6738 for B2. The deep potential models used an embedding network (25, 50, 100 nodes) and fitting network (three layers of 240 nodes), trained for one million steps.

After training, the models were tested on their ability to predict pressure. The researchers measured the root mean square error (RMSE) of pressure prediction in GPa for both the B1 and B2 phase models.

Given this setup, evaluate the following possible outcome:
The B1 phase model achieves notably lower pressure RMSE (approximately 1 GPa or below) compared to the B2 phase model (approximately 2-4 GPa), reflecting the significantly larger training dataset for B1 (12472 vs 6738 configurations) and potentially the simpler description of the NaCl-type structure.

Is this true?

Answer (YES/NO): NO